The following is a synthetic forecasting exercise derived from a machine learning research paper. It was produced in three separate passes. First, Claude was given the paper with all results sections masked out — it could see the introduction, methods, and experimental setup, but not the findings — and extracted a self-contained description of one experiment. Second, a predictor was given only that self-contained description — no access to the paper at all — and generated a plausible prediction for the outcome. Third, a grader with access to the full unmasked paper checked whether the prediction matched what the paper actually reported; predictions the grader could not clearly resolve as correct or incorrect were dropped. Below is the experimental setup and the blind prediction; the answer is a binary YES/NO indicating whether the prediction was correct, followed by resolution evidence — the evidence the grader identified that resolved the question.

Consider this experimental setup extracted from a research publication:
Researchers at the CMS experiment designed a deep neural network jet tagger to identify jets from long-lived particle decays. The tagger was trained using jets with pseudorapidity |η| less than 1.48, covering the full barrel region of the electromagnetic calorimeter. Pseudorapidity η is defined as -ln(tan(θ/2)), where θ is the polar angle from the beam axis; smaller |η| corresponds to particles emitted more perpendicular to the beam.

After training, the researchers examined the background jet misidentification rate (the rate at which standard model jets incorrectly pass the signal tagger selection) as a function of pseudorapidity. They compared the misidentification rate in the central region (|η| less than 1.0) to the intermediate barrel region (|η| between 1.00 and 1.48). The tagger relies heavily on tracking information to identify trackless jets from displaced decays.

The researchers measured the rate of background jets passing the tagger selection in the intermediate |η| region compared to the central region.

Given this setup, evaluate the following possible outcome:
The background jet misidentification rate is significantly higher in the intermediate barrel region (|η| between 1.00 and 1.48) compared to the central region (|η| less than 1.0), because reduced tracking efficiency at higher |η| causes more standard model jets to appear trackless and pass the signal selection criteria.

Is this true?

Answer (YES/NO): YES